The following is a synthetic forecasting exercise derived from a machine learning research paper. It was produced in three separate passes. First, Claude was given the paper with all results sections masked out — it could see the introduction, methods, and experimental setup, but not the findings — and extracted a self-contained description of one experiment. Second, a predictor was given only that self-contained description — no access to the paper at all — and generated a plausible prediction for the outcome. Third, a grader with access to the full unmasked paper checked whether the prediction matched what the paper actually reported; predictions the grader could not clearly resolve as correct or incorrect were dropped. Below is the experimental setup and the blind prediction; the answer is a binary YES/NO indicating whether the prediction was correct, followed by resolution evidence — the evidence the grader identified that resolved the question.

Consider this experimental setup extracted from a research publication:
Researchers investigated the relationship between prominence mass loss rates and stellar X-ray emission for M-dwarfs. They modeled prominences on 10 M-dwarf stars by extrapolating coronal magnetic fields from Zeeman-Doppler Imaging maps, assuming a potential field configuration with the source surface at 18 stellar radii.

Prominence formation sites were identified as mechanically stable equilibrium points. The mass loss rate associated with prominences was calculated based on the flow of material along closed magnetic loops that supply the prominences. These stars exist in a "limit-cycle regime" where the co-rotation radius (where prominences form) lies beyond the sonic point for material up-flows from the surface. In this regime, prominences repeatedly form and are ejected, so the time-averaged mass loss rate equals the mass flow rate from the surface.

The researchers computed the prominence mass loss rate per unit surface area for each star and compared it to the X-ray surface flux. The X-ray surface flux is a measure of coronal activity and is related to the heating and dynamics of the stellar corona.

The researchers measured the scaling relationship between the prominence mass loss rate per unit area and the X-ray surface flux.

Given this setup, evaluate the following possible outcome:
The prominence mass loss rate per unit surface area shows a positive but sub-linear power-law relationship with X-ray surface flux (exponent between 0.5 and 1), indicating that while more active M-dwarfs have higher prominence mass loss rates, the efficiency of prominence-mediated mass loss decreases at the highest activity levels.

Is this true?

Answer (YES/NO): NO